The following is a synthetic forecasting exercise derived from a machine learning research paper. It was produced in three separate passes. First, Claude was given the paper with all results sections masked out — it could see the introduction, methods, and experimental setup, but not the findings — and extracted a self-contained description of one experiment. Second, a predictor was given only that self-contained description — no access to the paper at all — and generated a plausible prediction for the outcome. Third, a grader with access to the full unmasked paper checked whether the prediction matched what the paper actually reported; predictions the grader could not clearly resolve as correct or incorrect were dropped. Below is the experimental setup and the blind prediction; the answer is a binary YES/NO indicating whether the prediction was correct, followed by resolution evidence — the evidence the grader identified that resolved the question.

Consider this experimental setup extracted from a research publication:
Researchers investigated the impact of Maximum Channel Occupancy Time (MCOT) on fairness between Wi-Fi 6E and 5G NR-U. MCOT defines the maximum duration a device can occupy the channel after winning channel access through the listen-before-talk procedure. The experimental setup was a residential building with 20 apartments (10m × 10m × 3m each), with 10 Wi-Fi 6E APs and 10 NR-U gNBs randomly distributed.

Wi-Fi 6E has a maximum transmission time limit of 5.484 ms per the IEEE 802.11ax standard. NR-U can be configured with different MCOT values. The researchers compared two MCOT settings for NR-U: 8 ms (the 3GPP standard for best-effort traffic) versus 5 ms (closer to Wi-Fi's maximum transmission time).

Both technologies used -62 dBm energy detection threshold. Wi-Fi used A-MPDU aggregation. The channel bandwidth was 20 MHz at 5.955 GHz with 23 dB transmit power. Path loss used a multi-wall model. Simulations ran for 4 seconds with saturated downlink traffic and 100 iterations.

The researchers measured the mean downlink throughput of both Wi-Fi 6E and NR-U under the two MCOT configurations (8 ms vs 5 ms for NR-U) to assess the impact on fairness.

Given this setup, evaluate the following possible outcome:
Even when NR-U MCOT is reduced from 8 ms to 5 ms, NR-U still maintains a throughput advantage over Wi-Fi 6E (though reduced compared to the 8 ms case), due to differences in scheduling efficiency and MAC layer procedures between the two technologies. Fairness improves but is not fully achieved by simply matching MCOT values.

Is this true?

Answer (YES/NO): YES